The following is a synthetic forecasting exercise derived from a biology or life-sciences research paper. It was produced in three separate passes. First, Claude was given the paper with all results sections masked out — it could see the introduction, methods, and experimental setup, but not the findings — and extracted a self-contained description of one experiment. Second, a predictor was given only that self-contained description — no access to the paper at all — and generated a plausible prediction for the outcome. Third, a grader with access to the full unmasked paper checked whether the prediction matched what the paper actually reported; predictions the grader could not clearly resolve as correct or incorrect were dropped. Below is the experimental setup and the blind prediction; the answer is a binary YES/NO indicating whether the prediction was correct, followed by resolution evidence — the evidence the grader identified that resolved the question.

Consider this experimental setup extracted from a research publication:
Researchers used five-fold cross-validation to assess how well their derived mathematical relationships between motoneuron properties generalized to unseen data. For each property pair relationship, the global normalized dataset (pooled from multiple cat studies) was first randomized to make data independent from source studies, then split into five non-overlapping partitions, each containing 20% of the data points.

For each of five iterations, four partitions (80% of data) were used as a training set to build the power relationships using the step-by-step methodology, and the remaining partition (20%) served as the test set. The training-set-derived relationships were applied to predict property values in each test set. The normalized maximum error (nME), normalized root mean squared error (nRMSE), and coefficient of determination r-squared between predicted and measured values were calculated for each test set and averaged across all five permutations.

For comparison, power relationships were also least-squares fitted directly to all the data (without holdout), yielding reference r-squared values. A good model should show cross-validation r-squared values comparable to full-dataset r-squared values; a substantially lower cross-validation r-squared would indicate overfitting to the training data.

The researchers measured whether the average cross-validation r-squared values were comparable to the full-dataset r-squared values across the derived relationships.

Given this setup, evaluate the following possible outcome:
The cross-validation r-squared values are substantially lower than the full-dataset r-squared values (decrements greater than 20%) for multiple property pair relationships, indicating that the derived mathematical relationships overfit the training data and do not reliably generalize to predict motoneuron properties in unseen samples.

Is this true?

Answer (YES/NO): NO